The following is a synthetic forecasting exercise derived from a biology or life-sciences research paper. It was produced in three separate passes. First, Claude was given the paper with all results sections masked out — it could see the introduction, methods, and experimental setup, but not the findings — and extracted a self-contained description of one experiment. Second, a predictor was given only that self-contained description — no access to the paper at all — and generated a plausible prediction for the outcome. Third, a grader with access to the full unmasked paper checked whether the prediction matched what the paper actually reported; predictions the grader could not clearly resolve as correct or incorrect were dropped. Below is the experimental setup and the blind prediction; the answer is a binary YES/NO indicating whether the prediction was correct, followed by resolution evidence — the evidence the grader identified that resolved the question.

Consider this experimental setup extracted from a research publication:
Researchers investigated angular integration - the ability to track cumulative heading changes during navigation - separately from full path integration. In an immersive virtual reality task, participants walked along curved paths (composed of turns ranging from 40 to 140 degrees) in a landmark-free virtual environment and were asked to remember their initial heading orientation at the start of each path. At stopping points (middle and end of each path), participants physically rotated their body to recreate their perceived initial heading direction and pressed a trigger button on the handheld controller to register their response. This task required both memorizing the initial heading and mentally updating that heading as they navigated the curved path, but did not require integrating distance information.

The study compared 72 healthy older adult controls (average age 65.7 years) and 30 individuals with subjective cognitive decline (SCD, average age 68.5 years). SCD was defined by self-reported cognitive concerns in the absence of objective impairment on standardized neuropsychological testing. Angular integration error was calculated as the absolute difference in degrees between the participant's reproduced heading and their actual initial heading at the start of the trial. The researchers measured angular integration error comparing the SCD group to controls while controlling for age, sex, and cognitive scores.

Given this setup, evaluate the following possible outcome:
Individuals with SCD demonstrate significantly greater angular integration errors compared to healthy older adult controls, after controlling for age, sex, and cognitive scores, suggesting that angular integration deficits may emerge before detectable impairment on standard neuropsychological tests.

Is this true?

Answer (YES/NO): NO